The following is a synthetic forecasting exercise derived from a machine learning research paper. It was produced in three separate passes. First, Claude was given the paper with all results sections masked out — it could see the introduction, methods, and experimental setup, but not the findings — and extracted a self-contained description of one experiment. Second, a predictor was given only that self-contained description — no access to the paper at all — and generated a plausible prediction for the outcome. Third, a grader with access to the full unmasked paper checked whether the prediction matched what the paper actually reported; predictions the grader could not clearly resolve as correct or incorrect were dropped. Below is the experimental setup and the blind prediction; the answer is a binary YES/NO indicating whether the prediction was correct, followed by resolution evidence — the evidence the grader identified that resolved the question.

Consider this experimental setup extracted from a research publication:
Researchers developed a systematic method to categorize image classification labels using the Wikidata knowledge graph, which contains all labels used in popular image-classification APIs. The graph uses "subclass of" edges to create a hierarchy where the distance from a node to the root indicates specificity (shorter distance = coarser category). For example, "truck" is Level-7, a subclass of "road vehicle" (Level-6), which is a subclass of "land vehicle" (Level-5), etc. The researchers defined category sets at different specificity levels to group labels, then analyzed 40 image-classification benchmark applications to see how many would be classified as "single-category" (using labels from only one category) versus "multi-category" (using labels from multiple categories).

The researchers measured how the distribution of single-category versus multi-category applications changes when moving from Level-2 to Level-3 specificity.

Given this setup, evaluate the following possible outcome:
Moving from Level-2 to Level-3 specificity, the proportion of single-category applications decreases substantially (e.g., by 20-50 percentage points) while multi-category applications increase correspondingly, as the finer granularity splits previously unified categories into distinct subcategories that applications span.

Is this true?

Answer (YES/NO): YES